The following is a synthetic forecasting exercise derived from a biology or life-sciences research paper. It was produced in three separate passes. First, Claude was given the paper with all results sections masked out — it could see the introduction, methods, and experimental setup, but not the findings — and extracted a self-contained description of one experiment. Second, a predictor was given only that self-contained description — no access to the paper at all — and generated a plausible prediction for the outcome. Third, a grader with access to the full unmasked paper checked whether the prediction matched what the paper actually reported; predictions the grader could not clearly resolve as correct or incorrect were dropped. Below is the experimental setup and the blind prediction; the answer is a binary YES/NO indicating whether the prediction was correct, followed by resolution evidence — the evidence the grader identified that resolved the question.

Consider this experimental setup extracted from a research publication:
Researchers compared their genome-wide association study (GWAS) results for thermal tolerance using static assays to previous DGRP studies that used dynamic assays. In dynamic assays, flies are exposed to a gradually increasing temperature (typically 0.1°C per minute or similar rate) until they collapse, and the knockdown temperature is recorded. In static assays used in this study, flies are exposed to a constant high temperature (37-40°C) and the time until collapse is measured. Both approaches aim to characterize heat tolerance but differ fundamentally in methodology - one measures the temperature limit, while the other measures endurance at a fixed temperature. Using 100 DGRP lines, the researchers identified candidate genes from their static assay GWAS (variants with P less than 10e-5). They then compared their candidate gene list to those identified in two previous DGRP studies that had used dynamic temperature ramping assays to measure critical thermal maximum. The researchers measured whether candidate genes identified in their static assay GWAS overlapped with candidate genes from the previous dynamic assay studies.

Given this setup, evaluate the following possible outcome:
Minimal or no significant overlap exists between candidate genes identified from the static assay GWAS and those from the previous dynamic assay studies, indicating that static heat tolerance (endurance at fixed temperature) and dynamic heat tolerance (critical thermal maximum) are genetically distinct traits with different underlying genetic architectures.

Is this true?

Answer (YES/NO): YES